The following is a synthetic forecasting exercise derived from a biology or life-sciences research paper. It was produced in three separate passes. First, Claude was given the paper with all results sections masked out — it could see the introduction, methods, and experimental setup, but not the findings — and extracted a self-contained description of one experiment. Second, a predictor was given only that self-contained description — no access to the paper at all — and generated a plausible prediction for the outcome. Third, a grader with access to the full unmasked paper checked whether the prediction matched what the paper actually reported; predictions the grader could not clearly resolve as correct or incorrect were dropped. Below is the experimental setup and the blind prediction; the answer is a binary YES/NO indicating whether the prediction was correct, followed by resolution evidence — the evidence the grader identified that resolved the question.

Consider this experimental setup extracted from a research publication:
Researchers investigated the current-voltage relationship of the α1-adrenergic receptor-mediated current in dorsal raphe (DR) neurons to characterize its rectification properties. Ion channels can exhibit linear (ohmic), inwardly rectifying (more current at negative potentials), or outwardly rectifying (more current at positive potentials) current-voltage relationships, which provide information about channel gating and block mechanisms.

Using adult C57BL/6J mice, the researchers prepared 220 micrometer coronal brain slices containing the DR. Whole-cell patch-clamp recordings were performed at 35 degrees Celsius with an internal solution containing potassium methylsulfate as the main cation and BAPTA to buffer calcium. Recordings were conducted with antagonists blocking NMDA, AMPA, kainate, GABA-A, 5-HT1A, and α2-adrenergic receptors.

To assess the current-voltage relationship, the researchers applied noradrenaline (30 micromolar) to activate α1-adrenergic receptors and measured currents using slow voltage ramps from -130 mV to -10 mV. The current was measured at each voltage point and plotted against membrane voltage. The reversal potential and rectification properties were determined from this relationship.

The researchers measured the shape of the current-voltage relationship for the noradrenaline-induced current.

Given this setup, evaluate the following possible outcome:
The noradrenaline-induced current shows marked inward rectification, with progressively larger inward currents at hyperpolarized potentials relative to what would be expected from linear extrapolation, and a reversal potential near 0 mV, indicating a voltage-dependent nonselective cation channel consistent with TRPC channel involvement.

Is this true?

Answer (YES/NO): NO